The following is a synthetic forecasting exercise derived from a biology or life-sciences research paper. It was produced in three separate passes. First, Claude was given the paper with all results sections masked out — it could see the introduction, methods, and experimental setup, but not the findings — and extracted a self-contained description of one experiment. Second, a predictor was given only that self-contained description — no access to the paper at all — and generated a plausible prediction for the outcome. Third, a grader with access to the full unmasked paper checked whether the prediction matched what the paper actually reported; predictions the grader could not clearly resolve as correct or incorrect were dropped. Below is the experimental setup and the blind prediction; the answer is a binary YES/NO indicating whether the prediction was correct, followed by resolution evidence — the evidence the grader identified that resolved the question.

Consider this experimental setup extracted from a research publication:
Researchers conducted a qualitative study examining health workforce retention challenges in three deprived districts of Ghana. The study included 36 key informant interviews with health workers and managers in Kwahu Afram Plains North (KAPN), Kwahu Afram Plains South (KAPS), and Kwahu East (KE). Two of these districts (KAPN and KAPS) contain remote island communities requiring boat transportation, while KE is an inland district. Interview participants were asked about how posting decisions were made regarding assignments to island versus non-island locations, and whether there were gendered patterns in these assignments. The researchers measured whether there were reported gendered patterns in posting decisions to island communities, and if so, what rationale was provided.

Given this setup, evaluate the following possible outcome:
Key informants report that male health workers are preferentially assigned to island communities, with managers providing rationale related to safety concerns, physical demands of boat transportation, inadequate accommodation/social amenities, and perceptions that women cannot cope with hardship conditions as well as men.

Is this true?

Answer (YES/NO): YES